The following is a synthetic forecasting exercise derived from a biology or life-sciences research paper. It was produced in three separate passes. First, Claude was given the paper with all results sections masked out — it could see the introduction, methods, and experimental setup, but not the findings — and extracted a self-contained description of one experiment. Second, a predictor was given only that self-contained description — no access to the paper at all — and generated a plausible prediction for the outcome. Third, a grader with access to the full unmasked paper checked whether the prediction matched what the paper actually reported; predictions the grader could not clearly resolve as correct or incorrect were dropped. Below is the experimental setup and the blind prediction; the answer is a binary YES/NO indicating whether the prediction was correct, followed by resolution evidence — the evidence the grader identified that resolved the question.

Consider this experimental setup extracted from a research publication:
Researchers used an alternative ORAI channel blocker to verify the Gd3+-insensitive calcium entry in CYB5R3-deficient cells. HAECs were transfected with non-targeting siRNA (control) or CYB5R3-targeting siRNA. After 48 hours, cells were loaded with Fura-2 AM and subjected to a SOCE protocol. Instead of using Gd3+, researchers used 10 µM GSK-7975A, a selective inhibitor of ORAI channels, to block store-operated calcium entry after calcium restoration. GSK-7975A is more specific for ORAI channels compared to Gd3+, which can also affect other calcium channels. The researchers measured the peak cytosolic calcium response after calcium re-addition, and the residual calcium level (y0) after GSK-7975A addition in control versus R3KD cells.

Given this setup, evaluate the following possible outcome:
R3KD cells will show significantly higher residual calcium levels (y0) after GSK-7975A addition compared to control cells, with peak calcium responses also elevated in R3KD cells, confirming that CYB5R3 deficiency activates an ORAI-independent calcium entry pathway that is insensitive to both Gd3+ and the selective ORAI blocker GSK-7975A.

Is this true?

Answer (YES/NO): YES